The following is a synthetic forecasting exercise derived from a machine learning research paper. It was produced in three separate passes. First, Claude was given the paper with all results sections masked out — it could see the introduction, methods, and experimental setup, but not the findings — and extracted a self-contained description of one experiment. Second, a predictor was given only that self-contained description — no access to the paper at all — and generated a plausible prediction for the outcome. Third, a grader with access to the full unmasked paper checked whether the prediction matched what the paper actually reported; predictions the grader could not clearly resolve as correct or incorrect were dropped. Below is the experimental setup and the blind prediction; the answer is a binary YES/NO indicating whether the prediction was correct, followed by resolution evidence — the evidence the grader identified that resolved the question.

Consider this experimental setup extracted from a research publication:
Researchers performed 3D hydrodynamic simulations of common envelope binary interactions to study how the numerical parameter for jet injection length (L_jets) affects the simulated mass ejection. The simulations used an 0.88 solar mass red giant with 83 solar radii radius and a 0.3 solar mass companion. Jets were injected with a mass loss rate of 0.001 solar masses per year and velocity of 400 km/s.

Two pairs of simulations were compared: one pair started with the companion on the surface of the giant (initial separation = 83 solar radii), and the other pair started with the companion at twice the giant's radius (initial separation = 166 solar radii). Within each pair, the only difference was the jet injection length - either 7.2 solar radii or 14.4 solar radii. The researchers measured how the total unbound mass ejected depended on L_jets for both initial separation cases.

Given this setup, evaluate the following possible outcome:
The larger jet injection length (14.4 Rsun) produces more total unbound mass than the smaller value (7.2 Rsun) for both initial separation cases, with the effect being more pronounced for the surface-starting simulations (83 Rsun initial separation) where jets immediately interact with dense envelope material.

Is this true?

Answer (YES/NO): NO